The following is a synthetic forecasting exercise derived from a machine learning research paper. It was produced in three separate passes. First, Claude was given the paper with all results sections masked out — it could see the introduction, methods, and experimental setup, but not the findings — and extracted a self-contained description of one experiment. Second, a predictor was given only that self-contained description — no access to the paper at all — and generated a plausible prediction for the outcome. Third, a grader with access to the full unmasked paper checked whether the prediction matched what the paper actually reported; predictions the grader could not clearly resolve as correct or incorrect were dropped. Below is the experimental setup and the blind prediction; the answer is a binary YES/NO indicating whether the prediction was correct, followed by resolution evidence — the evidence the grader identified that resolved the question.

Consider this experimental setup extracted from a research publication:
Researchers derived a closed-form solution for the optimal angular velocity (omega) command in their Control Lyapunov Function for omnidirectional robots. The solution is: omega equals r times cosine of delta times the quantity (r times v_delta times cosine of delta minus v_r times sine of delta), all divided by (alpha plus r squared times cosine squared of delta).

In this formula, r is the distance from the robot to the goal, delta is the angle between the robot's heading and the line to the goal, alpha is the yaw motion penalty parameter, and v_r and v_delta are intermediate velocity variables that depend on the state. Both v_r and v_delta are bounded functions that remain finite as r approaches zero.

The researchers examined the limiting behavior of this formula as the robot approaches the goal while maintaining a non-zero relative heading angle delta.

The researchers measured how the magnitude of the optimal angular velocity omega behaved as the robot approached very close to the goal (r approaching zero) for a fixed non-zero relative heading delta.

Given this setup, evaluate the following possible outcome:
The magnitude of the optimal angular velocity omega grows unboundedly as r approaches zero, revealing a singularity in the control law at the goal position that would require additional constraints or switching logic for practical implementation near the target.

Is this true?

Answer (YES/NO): NO